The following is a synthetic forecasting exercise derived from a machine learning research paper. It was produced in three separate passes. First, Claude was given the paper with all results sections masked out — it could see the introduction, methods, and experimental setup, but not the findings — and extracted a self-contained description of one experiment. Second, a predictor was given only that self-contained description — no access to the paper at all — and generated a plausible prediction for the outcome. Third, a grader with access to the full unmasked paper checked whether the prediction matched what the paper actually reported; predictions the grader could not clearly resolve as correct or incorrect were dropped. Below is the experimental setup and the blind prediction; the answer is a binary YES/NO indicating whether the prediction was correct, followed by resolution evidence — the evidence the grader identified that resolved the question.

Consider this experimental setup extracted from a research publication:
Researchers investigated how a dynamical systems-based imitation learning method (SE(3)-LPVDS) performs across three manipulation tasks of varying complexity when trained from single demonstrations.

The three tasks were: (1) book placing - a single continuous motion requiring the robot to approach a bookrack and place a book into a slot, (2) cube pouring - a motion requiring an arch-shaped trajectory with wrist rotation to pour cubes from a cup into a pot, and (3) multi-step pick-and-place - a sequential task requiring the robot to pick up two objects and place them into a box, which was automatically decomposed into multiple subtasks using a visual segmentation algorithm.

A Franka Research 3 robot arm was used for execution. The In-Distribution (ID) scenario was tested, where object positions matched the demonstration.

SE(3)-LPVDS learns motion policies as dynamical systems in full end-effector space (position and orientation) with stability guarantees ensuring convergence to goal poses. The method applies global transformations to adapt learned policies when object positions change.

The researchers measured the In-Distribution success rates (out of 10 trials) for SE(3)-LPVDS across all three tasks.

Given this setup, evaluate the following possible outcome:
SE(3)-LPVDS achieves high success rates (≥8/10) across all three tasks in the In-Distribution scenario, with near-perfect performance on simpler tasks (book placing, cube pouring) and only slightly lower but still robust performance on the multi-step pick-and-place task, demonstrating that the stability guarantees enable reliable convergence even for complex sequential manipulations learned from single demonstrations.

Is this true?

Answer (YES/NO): YES